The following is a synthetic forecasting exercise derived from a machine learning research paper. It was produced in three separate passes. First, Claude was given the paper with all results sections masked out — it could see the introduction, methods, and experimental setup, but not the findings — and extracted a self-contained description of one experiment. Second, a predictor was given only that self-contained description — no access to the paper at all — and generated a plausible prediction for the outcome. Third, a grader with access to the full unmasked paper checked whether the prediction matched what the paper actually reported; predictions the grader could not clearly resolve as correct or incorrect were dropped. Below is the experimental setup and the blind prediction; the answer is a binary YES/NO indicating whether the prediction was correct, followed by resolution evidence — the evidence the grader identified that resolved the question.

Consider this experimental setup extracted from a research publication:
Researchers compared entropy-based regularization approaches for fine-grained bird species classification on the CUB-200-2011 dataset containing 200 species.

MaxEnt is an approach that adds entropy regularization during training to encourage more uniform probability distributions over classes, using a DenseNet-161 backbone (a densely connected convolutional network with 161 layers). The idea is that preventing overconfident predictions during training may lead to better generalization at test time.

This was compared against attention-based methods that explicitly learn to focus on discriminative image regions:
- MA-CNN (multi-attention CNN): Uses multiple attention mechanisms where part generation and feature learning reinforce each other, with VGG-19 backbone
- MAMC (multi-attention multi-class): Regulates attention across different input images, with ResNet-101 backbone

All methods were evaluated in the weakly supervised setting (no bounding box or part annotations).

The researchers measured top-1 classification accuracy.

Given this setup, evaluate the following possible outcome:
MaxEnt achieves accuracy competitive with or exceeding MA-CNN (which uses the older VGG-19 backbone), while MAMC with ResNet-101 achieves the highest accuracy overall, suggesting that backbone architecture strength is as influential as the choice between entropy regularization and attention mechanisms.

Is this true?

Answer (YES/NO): NO